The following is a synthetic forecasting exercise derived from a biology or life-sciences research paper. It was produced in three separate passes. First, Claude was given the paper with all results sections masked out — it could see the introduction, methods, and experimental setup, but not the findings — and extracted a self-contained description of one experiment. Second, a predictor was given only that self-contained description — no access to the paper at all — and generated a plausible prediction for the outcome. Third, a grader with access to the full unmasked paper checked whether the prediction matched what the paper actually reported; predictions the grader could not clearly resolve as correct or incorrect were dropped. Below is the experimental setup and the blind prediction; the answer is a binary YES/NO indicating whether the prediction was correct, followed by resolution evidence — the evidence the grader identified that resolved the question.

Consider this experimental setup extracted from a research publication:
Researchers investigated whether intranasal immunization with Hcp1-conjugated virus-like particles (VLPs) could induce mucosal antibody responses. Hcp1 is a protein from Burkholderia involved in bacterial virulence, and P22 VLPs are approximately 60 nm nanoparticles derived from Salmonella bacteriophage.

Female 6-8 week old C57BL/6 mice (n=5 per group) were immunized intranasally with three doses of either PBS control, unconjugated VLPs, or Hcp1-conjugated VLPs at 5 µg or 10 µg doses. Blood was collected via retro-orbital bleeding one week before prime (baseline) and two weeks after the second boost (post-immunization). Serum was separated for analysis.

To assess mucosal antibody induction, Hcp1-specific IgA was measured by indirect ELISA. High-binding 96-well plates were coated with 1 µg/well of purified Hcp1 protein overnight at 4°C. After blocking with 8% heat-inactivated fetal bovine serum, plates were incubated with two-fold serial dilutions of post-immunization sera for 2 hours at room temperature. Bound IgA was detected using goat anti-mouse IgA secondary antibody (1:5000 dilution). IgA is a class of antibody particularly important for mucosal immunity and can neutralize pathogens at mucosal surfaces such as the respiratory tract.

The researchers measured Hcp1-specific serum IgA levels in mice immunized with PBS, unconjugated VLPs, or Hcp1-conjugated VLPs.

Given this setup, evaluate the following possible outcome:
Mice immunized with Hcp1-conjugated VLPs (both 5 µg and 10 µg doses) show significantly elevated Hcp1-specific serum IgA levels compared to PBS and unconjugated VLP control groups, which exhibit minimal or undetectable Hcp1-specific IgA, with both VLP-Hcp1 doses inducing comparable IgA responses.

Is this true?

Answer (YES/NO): YES